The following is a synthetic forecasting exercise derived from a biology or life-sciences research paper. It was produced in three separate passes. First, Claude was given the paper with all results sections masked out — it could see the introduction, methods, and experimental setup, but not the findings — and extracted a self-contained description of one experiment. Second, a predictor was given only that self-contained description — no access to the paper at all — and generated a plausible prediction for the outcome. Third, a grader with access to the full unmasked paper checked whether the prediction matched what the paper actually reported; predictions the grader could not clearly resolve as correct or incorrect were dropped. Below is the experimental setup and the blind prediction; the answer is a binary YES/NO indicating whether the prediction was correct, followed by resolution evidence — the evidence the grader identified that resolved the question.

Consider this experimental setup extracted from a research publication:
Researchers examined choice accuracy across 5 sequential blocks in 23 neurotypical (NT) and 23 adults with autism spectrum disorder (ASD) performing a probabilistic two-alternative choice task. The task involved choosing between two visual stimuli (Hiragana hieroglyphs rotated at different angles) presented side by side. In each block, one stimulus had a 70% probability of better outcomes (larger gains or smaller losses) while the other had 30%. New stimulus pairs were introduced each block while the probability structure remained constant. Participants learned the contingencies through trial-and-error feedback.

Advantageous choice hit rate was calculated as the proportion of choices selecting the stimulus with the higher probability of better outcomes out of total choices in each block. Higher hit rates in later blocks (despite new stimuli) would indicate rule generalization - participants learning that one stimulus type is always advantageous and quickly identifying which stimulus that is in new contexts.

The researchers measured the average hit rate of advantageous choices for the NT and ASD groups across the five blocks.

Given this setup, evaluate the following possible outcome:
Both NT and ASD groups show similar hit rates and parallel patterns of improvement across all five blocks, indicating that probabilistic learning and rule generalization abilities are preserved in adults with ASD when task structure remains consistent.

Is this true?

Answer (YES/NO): YES